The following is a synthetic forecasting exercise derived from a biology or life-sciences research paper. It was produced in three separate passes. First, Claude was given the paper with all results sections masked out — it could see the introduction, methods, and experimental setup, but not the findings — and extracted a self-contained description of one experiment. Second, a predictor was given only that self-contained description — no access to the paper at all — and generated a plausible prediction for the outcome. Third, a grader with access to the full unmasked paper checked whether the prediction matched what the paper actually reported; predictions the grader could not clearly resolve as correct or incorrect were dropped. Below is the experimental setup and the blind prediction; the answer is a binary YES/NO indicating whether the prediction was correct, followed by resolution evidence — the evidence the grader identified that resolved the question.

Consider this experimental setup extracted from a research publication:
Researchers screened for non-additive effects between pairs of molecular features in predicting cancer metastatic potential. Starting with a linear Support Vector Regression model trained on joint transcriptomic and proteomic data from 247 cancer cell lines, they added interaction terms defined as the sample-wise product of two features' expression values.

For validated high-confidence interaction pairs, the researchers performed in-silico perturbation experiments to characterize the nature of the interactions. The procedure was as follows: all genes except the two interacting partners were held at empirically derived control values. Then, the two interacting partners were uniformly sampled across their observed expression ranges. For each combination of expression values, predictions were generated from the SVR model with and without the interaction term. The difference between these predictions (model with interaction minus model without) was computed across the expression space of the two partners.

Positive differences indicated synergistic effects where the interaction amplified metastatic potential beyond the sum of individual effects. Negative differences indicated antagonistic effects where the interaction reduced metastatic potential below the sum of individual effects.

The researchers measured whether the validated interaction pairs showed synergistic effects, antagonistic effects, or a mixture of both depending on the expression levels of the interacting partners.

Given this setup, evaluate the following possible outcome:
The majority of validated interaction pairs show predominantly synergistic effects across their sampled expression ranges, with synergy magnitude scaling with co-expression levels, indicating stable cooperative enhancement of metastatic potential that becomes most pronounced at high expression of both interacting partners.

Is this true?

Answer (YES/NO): NO